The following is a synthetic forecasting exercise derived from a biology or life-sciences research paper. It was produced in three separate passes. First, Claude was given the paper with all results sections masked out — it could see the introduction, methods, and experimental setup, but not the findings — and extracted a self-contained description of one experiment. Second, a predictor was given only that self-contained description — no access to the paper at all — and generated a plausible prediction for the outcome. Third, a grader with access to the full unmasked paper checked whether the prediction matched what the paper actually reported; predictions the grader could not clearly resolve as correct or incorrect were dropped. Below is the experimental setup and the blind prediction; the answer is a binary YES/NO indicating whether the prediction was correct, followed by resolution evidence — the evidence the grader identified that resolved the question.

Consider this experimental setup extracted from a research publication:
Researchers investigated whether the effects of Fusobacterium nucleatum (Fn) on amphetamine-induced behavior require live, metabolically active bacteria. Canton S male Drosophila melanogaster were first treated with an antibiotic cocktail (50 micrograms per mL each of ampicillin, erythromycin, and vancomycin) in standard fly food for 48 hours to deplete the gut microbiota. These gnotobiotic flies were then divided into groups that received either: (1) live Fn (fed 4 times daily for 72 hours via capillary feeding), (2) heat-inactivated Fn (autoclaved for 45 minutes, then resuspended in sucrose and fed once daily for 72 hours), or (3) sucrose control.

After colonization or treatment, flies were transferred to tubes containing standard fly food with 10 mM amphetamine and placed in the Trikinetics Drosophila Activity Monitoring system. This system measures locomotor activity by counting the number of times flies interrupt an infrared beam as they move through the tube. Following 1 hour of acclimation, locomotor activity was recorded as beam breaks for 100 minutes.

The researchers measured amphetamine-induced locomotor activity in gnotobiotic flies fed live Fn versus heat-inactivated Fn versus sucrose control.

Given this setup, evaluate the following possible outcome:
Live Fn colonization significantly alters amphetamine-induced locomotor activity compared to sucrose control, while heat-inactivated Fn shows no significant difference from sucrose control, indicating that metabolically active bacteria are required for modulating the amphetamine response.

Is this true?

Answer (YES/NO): YES